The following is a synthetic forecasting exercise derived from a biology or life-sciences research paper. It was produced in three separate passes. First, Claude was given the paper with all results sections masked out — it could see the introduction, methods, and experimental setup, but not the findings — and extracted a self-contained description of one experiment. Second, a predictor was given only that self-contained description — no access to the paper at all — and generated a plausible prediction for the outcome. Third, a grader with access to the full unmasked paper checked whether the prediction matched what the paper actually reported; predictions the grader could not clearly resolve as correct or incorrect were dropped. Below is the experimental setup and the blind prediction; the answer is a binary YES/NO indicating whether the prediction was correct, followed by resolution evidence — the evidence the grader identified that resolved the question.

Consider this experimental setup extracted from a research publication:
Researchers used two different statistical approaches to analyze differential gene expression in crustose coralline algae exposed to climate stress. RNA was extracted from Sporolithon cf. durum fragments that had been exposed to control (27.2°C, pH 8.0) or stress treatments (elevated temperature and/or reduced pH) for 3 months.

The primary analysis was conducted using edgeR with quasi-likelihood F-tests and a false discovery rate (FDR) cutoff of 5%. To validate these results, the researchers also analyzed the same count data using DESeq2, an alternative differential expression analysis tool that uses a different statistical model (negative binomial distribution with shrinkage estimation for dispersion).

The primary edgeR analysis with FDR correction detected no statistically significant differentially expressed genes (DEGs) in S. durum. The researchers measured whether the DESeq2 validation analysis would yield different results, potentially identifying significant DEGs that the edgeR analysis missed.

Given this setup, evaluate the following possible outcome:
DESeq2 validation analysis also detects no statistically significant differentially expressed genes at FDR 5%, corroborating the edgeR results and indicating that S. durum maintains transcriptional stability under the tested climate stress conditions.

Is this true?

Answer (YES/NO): YES